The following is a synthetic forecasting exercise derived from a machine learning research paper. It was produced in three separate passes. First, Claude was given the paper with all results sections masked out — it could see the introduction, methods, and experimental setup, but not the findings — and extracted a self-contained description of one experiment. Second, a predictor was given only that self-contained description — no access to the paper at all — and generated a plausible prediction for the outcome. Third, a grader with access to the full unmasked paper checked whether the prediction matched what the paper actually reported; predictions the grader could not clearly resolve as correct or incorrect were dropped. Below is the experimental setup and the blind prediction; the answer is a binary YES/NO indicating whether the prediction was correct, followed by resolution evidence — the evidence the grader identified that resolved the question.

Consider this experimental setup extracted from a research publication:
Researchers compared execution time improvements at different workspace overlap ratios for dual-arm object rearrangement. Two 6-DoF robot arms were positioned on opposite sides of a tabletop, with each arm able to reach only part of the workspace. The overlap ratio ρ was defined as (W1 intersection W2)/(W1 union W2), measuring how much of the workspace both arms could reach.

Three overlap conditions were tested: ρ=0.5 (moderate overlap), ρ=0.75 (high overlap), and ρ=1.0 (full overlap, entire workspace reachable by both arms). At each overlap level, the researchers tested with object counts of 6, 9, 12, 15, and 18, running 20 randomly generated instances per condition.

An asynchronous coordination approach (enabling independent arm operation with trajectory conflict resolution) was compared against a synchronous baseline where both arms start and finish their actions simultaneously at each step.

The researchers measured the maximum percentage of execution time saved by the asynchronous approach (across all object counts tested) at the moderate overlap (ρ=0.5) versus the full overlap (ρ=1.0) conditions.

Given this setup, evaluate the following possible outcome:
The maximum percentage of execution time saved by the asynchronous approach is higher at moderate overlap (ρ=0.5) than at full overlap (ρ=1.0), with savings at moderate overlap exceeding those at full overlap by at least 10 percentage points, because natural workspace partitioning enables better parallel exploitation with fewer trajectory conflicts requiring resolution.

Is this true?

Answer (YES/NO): NO